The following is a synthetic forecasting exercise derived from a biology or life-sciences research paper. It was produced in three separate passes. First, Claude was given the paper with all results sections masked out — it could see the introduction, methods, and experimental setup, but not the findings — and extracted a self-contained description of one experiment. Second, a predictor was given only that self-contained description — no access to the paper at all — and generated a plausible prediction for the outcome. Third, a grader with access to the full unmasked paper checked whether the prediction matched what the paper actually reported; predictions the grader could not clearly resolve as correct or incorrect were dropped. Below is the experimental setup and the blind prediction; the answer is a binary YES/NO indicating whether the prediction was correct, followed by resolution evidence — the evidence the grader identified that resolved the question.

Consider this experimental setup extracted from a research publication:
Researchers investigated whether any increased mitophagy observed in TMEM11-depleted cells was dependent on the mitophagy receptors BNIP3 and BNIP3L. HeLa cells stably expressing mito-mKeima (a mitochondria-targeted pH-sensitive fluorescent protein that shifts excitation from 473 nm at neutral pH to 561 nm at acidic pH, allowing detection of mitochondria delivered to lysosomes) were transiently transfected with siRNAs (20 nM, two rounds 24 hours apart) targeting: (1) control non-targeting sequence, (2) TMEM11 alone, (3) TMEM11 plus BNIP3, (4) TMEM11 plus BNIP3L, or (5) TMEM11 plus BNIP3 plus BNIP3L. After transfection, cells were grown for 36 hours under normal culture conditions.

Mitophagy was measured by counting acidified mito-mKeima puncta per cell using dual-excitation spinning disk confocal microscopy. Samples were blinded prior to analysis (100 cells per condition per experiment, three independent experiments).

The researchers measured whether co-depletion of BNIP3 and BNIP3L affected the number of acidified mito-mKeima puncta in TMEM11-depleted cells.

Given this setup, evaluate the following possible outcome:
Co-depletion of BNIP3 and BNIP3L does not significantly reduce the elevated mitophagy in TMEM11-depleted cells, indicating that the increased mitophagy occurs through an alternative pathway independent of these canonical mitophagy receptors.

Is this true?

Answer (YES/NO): NO